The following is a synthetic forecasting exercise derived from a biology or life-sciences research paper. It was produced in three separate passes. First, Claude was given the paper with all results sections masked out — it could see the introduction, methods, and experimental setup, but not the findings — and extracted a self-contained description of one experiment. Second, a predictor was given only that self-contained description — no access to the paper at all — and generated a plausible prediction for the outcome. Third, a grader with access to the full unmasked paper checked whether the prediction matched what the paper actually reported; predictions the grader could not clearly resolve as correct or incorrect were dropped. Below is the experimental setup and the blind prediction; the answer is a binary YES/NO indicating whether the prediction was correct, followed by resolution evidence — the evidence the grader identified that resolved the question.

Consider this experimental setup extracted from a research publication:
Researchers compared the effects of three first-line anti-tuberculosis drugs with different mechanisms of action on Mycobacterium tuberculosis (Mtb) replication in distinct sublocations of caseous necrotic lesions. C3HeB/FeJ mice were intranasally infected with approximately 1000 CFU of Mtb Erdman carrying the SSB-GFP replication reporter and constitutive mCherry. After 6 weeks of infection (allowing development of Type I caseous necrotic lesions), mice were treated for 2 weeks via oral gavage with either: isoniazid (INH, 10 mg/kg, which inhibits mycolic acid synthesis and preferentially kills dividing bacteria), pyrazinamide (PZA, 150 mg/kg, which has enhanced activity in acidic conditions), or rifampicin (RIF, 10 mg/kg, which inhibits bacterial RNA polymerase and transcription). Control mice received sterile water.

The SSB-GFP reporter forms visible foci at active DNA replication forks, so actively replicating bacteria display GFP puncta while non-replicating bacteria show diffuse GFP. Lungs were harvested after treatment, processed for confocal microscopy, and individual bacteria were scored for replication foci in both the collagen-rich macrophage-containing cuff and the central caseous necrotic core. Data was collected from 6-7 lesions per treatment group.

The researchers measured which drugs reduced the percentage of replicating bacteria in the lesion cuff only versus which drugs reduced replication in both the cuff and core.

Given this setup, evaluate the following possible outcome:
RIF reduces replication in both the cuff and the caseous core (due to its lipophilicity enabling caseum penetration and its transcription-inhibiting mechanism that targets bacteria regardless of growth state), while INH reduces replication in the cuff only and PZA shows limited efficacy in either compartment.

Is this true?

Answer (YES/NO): NO